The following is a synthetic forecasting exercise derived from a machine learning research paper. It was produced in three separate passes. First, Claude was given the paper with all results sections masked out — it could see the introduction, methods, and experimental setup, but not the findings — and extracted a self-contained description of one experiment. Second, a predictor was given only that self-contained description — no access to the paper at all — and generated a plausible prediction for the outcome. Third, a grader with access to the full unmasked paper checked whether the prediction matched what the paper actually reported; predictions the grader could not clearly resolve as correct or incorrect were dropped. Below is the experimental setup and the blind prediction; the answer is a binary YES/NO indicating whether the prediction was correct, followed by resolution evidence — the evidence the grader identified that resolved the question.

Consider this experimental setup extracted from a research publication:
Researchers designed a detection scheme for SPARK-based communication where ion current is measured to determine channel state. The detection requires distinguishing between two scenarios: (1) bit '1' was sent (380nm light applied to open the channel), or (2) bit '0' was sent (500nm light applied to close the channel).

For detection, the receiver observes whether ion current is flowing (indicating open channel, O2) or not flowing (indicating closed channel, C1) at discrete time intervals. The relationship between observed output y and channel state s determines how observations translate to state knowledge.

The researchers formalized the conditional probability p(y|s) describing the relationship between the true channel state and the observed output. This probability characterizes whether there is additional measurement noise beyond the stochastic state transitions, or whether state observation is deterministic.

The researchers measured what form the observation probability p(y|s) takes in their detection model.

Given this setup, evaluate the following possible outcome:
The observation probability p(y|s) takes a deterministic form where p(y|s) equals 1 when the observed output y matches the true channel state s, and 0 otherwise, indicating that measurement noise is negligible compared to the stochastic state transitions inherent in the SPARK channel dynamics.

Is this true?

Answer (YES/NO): YES